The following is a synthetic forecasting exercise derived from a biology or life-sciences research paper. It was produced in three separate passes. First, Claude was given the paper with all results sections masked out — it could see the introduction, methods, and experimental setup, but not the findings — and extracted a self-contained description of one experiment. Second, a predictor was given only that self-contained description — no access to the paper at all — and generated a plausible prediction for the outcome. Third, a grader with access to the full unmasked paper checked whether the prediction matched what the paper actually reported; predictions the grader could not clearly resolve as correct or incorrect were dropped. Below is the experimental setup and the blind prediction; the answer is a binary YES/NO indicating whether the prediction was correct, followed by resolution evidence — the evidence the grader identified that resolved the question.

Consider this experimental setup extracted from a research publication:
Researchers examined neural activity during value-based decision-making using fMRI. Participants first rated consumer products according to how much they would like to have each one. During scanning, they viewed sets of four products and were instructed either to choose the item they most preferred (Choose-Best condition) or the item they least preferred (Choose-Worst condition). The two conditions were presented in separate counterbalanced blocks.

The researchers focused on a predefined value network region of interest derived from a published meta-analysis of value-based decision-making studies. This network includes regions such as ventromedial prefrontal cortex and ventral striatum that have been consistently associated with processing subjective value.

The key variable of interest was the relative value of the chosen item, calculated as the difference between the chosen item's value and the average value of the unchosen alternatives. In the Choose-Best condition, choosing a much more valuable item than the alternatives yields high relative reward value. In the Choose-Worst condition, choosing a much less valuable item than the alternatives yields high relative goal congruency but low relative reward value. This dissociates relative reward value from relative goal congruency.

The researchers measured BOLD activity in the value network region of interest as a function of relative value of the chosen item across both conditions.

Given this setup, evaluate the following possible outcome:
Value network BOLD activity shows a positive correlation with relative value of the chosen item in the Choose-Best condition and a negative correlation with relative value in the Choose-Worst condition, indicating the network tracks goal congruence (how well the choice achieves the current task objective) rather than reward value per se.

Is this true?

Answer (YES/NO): YES